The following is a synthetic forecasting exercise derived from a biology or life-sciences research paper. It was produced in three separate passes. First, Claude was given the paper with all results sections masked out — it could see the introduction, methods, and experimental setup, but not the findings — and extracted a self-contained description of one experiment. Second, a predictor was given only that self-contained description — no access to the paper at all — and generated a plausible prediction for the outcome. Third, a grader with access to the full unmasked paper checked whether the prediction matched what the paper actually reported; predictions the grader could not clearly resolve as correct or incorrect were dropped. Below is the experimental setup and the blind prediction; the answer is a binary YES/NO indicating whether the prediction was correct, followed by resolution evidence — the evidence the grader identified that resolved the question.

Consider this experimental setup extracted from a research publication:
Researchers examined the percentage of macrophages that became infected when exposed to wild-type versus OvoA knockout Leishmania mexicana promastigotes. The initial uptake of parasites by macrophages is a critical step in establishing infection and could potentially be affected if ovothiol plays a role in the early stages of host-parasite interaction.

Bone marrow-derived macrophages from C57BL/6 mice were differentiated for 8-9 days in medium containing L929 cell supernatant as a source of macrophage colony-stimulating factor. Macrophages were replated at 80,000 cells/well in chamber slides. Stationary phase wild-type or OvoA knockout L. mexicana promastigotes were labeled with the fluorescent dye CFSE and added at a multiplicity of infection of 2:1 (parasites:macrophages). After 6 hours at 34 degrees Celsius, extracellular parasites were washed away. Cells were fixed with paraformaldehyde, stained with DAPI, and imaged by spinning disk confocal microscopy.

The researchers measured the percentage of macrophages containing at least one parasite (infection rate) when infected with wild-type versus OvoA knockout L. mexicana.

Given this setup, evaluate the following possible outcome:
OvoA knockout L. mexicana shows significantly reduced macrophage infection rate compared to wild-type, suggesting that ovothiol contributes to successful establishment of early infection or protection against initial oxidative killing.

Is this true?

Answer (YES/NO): NO